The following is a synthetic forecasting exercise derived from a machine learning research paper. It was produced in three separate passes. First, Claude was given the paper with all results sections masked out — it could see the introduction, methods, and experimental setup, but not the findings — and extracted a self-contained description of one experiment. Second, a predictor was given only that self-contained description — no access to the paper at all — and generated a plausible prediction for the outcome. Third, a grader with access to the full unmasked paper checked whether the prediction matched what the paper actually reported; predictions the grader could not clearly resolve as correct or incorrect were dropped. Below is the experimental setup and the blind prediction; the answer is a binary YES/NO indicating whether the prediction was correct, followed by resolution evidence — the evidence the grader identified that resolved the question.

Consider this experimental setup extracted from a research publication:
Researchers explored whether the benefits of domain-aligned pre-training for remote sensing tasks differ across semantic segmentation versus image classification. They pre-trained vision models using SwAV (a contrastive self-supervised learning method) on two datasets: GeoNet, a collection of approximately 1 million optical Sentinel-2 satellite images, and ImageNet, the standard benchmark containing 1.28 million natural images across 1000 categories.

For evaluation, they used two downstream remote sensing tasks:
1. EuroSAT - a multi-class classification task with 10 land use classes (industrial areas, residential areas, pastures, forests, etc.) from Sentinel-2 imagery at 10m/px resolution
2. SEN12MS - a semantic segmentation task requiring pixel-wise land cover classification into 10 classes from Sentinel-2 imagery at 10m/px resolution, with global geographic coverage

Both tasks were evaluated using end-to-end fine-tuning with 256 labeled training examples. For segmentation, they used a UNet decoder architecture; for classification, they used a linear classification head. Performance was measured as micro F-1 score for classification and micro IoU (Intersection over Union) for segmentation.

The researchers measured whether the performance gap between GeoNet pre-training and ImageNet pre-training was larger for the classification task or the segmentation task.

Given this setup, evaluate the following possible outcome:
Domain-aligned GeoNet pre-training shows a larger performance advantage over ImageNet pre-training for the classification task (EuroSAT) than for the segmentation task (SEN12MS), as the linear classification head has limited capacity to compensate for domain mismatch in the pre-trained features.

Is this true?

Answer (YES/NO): NO